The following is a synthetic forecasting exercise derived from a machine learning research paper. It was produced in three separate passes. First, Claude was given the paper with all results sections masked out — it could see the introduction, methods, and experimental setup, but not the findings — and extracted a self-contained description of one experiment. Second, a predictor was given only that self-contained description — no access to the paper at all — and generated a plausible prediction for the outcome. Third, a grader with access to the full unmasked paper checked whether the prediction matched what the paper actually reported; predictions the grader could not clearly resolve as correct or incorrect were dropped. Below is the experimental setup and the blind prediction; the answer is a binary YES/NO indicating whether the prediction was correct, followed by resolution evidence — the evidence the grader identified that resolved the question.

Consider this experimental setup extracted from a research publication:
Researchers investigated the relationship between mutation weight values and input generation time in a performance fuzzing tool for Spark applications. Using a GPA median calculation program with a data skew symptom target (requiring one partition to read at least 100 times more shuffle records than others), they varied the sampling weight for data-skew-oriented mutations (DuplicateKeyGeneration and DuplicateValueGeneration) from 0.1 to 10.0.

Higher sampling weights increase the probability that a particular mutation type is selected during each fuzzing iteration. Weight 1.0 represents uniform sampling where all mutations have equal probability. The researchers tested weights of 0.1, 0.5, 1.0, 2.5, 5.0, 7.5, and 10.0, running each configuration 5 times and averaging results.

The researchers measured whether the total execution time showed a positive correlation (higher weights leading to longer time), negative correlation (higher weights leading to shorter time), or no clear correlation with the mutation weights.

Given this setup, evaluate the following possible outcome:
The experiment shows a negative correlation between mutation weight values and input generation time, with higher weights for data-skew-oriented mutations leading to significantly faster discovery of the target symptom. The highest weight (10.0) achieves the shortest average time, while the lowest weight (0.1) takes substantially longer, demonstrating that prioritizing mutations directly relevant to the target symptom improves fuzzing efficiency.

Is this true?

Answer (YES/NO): YES